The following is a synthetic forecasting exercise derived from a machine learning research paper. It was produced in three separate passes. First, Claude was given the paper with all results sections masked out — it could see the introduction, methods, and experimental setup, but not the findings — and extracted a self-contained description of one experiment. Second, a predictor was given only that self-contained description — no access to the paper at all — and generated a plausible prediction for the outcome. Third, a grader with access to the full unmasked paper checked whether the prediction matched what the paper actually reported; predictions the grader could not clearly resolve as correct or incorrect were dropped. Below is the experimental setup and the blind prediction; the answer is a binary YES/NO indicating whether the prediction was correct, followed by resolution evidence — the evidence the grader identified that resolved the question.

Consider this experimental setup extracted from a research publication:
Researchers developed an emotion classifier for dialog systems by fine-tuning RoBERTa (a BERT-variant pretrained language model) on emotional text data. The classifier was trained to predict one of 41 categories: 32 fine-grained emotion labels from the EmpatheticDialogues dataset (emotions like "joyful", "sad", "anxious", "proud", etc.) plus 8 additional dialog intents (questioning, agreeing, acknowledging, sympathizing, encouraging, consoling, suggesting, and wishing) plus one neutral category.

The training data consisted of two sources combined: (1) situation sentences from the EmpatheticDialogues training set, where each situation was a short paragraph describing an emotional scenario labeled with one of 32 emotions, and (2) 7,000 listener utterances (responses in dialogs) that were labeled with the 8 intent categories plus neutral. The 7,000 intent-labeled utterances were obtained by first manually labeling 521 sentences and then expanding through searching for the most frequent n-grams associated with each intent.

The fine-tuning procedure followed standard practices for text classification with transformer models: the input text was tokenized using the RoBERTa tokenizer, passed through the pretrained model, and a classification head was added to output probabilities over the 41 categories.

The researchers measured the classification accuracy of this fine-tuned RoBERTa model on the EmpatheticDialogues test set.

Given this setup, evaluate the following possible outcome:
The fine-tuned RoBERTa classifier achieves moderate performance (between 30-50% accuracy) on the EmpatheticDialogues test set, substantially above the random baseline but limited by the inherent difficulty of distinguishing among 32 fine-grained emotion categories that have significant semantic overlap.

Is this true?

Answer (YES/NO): NO